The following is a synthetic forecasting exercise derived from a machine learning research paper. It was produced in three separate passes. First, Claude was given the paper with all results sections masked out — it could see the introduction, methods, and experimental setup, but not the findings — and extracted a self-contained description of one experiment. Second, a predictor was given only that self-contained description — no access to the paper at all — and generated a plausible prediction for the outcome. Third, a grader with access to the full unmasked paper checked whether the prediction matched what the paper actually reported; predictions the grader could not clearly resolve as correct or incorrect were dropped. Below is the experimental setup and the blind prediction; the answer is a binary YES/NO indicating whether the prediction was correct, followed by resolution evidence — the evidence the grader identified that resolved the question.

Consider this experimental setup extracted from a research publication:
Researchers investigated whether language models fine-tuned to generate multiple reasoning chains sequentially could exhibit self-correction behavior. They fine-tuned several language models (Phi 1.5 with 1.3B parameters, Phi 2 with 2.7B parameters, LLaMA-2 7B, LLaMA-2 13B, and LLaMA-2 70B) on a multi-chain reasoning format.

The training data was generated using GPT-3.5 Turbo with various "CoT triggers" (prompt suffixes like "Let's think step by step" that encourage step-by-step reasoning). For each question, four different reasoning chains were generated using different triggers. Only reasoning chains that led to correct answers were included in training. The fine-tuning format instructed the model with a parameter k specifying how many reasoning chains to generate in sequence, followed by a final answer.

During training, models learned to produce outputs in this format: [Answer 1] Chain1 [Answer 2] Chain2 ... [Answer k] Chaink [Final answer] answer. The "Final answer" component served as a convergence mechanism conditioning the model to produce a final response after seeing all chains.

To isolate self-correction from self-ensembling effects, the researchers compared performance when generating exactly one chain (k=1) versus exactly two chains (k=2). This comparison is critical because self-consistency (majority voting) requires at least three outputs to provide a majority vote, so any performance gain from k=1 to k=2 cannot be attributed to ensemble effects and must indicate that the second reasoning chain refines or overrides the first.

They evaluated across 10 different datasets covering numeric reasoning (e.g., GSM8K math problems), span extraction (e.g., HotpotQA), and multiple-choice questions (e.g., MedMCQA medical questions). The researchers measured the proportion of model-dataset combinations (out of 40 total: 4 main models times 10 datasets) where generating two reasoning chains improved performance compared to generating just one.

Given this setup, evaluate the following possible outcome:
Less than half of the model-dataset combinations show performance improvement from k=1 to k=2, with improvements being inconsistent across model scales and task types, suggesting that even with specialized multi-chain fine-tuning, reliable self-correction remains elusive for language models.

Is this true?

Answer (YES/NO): NO